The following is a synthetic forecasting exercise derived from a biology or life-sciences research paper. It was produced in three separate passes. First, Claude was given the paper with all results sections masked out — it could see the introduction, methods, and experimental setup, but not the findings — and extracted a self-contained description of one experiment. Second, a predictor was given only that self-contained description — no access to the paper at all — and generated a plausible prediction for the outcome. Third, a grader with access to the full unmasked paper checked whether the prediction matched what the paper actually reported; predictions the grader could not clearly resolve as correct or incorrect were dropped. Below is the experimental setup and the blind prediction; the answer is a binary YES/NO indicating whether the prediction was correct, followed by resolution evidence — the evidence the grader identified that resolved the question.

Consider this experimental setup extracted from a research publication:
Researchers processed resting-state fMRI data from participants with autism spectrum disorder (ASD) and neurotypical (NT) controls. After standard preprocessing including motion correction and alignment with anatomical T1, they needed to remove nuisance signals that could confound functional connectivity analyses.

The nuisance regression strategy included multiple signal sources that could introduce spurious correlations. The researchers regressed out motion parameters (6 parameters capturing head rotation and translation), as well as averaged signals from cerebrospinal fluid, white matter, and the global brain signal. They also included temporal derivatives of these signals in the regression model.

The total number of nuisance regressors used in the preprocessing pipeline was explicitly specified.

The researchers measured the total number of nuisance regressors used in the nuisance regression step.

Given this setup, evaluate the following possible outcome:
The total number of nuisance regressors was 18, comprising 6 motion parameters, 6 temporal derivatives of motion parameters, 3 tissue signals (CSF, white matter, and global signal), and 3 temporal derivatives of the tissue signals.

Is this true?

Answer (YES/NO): YES